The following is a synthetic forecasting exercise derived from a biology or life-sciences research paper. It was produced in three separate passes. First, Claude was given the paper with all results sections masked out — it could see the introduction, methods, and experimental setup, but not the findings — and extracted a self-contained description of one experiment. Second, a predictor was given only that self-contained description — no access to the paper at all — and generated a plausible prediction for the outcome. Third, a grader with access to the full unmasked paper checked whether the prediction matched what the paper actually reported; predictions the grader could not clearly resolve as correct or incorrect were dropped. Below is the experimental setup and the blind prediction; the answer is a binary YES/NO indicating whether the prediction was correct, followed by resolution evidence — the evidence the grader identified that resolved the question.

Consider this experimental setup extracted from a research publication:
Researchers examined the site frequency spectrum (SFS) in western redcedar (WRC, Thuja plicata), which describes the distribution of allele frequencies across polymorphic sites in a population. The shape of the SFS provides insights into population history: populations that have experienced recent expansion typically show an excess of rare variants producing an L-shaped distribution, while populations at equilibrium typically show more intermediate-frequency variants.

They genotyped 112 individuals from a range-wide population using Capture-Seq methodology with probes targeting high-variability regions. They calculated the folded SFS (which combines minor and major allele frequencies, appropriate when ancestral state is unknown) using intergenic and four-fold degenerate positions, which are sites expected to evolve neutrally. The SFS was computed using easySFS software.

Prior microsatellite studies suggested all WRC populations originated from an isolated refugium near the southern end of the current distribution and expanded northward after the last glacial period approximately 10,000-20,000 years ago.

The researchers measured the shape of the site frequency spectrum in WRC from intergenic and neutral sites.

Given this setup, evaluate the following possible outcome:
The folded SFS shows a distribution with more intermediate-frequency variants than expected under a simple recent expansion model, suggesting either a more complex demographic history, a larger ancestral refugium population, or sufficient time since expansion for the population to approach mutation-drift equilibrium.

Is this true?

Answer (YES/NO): NO